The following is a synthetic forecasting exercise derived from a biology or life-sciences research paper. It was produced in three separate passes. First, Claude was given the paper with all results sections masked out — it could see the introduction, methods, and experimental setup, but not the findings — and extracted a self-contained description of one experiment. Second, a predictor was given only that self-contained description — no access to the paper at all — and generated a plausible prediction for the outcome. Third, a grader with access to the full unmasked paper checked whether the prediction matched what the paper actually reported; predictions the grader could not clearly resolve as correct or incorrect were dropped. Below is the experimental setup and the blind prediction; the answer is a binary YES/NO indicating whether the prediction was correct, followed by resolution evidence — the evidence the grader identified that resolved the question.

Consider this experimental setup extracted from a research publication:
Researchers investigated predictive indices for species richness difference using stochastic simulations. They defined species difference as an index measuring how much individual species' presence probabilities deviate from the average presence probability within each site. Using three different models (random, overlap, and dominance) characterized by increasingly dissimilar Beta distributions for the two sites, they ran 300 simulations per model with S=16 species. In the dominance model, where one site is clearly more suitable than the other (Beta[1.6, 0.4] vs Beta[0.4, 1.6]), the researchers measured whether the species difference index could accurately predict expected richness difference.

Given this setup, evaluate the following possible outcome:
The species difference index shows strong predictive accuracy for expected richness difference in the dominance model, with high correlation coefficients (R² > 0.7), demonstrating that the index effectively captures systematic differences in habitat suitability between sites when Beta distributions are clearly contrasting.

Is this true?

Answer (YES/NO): NO